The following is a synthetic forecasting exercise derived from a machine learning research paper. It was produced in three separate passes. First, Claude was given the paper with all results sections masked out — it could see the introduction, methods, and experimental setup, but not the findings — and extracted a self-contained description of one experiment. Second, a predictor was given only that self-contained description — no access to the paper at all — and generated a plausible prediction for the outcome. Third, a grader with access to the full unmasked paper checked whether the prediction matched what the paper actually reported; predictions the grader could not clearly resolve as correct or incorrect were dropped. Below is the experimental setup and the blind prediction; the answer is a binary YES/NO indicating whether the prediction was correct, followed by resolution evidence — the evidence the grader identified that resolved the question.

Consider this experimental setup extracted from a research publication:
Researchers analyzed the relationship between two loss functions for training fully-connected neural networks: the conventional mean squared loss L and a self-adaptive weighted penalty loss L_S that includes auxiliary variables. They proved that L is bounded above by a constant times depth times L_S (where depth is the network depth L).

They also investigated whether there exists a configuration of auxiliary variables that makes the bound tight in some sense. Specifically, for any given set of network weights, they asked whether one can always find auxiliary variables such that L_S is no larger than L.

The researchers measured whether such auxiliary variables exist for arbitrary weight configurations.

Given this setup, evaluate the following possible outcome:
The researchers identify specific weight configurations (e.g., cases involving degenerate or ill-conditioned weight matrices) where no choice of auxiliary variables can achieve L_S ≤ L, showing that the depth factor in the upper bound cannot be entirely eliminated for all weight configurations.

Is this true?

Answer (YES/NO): NO